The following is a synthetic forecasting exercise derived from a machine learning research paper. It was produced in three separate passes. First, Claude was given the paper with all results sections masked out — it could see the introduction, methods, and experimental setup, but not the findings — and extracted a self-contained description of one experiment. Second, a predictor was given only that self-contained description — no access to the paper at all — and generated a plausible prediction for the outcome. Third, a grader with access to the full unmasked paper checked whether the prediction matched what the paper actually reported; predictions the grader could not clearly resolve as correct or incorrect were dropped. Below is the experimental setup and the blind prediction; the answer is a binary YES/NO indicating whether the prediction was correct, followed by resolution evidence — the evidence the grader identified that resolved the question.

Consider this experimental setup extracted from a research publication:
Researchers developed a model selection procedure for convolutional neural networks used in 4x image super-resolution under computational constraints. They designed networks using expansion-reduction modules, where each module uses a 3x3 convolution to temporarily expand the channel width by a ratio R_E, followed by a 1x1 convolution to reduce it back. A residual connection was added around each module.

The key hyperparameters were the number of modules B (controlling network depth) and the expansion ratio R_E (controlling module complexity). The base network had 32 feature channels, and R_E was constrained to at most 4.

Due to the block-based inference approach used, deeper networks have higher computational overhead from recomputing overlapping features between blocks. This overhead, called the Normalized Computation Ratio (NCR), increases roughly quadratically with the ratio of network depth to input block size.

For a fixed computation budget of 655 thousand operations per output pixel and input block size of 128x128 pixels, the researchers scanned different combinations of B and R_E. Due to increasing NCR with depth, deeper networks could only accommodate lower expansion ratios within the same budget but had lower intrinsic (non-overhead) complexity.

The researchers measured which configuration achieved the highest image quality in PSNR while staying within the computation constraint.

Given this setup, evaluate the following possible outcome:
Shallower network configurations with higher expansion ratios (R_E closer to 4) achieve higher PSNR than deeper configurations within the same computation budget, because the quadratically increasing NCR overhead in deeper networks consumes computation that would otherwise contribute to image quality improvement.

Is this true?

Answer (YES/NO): NO